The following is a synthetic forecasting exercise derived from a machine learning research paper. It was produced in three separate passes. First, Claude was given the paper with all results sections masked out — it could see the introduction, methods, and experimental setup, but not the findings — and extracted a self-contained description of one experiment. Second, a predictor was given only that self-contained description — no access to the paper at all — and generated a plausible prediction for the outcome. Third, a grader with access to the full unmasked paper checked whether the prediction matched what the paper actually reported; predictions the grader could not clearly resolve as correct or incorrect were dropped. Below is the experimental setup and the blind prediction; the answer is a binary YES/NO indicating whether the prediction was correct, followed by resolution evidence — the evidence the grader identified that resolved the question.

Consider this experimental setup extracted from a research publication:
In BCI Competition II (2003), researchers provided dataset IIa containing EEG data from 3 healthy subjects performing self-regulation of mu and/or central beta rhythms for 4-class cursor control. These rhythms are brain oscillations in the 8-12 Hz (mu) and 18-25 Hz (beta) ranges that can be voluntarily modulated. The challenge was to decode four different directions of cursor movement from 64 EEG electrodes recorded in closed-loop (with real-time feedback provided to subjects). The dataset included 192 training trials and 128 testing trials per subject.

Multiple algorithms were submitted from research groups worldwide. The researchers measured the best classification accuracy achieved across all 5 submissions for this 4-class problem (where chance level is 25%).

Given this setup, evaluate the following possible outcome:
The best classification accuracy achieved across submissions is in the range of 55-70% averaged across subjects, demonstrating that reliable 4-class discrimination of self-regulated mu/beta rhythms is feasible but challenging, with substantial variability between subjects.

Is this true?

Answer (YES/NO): NO